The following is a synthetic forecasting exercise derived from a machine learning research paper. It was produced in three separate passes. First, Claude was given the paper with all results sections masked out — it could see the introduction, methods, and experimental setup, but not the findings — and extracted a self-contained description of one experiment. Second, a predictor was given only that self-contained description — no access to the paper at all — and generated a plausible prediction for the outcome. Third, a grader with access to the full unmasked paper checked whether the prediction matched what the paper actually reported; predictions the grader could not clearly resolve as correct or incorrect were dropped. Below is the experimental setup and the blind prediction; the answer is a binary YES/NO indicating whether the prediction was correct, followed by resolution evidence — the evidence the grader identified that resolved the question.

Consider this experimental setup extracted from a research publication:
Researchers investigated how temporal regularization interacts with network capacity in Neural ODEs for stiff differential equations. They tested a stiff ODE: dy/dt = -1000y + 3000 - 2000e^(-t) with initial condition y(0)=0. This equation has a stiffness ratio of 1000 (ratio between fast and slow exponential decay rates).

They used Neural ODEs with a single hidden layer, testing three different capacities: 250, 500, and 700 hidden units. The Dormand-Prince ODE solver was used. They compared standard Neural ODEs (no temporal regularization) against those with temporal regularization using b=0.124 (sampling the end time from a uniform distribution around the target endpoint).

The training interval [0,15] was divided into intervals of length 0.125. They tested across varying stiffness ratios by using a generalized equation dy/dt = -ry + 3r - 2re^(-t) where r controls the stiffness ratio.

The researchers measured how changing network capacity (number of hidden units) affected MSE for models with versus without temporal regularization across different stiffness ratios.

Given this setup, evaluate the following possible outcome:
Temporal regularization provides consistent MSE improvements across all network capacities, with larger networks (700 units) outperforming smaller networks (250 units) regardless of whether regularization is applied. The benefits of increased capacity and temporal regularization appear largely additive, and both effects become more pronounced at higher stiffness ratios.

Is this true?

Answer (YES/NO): NO